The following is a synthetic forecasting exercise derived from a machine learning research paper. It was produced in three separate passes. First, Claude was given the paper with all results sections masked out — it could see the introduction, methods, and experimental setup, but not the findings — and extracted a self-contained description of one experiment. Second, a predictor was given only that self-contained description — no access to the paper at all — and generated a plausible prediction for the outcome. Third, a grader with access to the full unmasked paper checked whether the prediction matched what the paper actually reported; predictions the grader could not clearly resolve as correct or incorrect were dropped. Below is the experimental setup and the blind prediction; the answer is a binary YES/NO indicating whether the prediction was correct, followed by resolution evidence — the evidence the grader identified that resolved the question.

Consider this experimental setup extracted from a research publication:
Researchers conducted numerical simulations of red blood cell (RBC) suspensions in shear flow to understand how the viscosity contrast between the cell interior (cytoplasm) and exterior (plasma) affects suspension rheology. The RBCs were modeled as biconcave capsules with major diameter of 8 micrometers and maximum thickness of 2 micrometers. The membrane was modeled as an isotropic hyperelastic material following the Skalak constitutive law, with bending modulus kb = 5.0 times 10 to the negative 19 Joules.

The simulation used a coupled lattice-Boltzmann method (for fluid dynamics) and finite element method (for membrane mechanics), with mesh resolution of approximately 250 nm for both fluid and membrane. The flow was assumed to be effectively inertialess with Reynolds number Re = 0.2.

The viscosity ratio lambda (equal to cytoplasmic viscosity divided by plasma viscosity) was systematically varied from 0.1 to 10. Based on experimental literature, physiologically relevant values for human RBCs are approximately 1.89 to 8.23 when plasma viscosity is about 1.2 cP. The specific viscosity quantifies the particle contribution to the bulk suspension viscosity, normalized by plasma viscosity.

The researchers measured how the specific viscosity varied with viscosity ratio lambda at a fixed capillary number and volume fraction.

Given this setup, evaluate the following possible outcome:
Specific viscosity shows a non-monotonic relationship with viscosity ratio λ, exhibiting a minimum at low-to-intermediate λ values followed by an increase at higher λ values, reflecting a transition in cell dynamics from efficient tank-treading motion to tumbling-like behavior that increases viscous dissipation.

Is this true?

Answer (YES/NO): NO